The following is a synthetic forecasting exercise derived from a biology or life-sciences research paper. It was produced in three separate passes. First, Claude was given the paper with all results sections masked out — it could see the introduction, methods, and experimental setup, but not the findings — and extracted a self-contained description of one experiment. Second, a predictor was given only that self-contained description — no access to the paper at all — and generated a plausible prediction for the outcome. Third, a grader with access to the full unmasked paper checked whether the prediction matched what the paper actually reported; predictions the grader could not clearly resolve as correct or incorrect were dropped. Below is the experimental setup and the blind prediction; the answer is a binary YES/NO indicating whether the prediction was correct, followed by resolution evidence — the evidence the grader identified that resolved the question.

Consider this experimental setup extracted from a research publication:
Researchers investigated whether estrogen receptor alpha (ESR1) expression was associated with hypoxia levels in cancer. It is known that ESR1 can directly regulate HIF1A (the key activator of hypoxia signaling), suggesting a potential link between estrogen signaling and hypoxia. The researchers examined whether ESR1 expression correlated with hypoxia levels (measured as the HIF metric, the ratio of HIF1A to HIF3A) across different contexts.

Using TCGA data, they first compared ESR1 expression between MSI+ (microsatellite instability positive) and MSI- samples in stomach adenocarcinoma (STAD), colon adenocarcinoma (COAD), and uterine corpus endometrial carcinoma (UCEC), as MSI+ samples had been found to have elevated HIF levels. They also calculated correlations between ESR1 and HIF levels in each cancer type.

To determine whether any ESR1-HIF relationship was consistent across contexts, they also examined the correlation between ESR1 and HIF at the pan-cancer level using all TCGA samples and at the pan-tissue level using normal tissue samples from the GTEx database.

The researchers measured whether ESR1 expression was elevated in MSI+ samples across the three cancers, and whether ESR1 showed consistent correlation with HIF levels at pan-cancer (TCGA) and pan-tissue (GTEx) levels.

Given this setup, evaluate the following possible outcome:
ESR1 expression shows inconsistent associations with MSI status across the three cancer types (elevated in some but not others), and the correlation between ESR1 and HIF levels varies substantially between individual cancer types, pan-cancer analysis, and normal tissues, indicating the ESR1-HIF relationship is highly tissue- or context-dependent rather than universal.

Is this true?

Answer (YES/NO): NO